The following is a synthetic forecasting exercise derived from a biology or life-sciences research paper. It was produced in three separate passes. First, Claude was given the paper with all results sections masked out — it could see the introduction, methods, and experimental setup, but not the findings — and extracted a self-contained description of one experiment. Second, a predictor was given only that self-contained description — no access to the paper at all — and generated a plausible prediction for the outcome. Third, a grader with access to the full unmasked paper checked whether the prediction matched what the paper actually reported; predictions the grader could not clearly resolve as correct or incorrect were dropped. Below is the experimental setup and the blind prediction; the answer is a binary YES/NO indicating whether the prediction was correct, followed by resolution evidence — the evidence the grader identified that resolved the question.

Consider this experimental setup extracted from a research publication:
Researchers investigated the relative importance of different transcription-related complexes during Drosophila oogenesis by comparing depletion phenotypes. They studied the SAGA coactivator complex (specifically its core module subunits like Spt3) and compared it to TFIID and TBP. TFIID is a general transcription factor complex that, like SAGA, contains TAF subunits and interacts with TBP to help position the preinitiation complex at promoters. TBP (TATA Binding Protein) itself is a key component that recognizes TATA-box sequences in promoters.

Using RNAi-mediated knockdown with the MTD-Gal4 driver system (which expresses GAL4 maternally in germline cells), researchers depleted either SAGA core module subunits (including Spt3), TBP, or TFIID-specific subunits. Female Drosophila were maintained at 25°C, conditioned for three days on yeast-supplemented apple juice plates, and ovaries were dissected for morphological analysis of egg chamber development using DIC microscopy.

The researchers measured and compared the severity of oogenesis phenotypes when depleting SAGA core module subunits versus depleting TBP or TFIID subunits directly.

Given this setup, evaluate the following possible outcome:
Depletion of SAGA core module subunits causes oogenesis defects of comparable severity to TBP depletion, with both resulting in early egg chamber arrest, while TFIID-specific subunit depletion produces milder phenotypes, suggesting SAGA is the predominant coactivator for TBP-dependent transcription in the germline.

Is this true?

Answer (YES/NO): NO